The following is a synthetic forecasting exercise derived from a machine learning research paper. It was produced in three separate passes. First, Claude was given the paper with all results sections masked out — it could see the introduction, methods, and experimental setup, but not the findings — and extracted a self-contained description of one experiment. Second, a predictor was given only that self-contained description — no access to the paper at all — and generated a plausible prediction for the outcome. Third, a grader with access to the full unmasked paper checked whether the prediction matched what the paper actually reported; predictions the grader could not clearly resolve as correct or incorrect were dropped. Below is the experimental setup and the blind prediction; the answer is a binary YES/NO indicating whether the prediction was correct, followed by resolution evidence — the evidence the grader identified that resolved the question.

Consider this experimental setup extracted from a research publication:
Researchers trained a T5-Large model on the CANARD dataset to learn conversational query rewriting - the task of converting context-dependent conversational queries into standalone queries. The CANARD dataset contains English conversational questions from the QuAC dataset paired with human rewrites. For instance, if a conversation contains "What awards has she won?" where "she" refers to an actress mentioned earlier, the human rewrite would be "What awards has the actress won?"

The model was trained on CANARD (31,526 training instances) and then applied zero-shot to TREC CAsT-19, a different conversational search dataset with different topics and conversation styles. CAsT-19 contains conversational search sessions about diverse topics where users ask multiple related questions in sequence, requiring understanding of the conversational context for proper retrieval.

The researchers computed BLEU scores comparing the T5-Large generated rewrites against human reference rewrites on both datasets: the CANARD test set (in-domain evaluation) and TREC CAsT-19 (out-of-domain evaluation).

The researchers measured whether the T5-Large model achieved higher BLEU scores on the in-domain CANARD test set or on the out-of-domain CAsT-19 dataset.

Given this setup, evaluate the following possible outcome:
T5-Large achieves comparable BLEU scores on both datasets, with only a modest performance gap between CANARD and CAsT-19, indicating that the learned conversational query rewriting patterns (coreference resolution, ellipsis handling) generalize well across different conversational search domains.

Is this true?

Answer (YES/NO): NO